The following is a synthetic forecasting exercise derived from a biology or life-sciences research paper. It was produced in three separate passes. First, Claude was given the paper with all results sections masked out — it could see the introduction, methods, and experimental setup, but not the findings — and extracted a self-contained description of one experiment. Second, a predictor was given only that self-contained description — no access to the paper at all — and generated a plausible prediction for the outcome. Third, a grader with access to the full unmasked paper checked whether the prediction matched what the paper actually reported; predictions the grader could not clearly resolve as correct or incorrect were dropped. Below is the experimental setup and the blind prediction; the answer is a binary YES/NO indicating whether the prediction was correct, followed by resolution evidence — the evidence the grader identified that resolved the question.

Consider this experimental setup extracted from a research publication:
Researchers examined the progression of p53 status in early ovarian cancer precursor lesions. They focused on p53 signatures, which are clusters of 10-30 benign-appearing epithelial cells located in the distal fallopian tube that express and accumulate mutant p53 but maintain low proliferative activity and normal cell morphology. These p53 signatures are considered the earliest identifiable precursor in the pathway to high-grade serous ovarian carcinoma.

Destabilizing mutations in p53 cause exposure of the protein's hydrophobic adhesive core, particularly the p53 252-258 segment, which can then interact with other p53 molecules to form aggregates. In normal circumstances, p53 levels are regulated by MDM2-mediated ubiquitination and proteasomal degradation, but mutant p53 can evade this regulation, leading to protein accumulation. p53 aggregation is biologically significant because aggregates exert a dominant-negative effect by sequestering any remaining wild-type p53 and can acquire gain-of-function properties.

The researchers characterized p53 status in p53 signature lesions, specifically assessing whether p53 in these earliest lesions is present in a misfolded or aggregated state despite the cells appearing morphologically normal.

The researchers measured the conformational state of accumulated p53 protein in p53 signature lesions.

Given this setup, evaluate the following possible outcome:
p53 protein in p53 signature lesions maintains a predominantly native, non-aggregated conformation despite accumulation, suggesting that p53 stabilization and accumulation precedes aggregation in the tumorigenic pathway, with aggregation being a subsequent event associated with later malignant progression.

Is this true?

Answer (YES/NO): YES